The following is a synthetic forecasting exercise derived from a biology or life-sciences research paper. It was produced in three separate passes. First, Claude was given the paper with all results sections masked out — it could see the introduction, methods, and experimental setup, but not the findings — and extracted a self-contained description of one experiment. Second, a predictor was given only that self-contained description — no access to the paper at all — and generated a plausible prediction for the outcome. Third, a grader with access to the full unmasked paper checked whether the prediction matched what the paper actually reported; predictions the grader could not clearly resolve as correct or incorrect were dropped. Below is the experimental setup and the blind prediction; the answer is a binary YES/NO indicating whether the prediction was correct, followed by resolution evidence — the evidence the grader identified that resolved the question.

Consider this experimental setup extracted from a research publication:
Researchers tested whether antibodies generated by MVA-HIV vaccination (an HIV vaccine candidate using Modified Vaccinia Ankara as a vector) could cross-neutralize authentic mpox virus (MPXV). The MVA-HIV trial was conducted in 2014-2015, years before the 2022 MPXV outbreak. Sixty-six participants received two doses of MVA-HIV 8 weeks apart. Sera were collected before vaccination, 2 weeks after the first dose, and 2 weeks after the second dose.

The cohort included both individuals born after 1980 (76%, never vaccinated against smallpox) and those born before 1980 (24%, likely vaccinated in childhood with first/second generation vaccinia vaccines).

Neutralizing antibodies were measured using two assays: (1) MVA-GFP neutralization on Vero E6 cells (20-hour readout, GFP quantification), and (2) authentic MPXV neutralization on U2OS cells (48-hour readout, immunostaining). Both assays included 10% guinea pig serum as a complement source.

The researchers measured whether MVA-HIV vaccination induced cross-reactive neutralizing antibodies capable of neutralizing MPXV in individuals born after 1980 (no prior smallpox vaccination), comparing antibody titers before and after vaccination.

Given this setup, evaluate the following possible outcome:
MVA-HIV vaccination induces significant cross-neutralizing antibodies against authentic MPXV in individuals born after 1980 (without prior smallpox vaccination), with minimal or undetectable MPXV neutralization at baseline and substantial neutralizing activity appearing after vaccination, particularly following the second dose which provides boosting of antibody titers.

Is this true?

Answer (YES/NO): NO